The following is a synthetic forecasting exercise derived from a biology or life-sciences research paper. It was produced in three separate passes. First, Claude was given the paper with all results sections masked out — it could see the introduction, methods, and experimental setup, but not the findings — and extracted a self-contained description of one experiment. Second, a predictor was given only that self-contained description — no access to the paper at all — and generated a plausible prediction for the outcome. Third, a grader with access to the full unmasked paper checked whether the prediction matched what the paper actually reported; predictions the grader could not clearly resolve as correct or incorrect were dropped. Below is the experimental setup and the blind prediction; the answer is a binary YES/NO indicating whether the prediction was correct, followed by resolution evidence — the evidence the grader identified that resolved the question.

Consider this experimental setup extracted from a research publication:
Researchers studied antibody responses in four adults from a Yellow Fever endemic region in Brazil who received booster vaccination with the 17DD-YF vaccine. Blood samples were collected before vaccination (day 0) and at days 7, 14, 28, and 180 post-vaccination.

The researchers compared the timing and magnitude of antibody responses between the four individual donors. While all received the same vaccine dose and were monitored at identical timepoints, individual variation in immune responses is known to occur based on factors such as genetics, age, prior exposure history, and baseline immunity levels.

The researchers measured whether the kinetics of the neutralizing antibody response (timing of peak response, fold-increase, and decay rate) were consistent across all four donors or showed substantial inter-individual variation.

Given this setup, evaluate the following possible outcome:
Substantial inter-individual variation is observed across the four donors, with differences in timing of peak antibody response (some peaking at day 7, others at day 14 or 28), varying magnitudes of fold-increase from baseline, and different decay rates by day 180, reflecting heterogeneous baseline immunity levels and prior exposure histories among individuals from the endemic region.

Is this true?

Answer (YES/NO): YES